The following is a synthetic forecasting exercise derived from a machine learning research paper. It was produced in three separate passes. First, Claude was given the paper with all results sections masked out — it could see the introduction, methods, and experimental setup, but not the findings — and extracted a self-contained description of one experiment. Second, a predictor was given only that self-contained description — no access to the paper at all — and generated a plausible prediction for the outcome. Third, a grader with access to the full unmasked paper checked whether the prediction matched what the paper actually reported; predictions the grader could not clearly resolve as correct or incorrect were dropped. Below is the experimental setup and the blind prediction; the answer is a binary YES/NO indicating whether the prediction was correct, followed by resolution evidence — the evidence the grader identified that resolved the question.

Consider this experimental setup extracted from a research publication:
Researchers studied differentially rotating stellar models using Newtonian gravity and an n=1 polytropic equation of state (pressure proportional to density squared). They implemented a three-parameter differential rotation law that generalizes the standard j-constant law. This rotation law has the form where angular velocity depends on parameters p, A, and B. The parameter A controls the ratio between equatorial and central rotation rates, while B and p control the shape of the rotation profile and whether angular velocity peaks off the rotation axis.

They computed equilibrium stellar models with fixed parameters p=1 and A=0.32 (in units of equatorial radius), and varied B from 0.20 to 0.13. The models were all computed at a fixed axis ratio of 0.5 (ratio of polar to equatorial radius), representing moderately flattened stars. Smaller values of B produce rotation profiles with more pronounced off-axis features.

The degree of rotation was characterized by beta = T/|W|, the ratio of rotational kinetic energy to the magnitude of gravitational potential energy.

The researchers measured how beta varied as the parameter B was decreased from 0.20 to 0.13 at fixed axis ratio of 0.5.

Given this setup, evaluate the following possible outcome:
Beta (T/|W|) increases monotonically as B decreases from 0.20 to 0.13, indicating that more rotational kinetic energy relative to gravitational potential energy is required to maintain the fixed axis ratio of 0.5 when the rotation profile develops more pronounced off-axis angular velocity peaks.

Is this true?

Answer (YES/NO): NO